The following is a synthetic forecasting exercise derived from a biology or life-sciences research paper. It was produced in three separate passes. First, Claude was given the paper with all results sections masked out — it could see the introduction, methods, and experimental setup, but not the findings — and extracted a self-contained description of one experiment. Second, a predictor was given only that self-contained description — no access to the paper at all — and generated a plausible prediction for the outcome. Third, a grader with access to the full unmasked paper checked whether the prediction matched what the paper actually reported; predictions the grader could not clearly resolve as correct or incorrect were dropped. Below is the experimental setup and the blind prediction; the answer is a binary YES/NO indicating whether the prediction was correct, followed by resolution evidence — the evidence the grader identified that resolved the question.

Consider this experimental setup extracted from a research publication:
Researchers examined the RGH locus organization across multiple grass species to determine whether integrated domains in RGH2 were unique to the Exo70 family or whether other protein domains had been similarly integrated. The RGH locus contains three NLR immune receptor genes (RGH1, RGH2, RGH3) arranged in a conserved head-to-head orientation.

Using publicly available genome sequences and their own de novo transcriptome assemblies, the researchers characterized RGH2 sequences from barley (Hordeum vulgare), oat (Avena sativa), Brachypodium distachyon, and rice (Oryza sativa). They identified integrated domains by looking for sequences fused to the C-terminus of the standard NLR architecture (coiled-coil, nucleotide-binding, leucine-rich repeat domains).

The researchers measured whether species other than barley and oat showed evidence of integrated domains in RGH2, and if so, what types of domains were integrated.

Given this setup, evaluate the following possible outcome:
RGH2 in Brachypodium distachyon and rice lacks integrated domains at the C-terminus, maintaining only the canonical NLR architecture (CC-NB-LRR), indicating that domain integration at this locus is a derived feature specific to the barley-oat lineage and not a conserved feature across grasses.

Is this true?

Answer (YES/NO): NO